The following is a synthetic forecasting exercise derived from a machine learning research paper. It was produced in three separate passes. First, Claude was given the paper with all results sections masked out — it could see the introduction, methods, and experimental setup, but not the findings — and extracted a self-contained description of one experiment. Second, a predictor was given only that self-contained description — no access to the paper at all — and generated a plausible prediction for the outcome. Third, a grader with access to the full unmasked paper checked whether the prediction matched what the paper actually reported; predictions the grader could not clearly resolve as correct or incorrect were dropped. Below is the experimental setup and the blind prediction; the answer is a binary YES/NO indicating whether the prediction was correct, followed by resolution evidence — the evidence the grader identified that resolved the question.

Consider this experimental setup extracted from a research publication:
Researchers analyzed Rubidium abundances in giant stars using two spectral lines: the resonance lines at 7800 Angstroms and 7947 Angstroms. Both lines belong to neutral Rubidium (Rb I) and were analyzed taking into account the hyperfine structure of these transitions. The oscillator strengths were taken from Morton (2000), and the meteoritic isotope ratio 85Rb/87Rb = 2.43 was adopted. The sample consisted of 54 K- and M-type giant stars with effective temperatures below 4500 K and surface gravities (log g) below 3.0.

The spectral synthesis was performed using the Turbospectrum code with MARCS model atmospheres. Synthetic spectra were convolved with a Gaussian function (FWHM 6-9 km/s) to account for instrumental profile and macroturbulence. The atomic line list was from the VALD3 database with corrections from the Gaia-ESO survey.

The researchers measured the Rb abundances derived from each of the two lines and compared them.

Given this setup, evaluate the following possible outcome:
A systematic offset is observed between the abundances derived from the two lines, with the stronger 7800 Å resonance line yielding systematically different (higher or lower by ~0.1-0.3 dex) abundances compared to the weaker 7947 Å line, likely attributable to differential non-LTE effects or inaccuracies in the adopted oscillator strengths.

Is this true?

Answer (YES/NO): NO